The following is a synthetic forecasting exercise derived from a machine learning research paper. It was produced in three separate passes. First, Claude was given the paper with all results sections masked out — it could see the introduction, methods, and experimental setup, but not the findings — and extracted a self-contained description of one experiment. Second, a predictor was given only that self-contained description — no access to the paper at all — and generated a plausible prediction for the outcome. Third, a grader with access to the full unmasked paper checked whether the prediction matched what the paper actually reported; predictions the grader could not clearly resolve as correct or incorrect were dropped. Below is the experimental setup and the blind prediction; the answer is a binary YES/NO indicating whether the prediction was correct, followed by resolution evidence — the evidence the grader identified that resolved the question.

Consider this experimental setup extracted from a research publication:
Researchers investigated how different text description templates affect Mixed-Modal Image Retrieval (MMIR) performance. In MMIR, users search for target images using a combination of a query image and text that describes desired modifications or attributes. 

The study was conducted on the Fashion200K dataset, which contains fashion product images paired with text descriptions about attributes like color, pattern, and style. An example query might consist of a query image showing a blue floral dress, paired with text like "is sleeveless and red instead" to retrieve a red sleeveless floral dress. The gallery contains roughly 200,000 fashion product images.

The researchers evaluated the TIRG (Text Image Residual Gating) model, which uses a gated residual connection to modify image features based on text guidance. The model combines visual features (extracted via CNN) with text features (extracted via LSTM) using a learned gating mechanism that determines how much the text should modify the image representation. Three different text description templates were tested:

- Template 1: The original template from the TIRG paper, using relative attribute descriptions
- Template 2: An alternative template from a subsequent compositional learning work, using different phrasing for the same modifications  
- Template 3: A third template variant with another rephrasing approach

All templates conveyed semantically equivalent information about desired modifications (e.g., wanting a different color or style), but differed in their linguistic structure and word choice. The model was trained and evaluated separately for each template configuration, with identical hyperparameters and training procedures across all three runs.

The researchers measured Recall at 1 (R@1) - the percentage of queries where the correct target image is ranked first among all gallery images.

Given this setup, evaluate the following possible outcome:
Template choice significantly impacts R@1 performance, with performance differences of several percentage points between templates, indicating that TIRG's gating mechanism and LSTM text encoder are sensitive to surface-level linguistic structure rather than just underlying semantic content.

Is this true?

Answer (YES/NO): YES